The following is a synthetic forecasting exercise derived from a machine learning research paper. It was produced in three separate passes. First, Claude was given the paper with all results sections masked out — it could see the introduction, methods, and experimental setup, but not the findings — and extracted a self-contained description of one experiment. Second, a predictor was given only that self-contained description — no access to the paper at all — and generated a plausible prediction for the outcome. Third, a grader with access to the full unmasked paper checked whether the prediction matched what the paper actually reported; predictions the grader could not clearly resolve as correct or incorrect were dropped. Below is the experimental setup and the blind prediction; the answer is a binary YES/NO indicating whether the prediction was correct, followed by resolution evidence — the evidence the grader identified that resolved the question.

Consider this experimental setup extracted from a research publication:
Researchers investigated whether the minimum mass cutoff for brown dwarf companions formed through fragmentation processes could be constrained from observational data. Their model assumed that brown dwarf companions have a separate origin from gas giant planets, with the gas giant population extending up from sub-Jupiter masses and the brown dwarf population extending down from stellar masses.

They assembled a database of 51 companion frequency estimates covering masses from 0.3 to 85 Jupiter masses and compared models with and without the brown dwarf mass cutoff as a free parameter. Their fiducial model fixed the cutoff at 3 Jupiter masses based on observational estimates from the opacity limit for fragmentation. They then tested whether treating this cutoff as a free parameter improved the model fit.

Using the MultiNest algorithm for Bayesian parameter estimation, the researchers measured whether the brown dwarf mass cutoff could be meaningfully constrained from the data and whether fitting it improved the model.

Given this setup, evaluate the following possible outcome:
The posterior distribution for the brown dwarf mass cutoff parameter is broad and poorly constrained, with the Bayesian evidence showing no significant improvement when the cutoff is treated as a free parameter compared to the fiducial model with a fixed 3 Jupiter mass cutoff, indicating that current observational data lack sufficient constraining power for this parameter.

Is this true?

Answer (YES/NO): YES